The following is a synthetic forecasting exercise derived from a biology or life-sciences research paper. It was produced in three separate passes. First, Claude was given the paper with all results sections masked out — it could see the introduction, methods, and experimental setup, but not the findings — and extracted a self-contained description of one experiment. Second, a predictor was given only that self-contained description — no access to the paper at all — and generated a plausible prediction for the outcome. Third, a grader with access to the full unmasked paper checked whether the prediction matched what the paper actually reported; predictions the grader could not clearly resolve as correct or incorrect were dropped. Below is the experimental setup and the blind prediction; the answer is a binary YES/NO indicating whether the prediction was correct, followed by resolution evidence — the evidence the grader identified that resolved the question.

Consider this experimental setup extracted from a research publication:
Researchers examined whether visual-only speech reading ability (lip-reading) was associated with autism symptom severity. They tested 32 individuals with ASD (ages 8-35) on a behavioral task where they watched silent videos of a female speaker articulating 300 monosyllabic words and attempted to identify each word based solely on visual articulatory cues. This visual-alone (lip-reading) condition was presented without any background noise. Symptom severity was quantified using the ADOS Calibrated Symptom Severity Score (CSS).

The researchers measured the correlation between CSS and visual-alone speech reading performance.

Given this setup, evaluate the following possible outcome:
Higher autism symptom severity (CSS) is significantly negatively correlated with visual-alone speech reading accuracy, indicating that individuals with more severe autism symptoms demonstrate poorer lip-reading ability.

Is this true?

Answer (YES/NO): NO